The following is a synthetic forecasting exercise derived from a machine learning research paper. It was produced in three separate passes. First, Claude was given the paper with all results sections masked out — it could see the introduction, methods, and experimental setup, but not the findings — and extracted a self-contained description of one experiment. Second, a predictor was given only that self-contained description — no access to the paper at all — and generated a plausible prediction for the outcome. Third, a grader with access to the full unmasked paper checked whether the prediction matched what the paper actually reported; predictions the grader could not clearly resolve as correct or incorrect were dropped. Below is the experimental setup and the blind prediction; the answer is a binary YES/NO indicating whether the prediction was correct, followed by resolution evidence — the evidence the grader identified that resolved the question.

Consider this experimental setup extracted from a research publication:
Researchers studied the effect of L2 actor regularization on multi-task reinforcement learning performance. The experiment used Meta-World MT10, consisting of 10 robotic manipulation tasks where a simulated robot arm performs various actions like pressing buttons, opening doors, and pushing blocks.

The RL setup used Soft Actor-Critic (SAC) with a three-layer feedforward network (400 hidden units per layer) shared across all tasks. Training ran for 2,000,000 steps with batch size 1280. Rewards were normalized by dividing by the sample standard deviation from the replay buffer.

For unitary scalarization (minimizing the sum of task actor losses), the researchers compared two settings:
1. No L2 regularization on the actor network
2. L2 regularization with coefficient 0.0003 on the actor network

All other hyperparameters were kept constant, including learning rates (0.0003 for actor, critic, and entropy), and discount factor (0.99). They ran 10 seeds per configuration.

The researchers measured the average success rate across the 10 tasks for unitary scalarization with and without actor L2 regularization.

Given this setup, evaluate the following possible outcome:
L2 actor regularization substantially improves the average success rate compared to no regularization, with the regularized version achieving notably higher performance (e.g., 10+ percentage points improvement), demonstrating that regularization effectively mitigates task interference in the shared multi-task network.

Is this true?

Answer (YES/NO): NO